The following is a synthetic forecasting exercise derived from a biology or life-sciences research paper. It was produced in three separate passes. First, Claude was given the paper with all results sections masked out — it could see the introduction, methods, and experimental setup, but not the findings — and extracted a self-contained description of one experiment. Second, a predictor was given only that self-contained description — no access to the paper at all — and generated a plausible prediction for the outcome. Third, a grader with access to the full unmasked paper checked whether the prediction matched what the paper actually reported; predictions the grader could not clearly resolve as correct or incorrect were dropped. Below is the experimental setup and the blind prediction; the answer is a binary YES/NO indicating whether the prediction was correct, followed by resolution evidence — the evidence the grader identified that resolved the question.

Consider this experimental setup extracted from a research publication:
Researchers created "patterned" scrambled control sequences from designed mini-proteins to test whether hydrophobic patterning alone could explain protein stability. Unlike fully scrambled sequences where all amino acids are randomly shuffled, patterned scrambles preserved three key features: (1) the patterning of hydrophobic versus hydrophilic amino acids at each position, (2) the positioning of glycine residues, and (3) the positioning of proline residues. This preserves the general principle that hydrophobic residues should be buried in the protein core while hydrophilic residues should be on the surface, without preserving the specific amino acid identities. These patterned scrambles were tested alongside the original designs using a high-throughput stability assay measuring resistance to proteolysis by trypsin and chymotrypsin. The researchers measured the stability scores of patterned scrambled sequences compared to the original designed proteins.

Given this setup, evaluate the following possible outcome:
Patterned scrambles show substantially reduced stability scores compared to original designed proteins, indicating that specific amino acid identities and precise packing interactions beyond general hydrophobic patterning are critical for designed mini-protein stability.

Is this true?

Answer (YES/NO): YES